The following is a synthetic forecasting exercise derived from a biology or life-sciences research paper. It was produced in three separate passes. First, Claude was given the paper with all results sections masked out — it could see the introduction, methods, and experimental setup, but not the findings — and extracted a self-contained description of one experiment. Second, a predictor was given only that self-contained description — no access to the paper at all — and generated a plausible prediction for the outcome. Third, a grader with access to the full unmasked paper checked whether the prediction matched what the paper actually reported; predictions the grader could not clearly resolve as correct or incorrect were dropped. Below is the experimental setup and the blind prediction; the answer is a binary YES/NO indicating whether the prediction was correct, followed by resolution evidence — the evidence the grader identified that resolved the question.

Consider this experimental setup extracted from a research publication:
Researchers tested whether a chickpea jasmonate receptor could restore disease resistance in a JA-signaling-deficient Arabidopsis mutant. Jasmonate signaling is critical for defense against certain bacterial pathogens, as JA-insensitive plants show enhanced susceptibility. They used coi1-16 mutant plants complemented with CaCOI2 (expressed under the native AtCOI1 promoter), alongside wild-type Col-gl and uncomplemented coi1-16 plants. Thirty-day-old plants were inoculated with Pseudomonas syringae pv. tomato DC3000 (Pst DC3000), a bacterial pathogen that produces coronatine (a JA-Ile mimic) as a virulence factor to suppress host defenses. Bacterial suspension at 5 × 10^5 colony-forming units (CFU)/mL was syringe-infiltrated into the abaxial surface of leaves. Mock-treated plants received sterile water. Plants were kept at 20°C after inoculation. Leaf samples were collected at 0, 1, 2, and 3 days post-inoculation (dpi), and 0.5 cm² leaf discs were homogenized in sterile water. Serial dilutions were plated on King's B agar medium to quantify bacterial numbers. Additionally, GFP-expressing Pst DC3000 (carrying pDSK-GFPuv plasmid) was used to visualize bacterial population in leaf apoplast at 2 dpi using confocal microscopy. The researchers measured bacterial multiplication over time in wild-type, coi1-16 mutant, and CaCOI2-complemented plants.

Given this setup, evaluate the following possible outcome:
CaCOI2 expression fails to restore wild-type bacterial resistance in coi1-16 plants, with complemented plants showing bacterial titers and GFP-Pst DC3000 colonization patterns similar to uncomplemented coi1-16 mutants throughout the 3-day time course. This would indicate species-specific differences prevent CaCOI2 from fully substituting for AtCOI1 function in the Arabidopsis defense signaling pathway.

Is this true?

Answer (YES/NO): NO